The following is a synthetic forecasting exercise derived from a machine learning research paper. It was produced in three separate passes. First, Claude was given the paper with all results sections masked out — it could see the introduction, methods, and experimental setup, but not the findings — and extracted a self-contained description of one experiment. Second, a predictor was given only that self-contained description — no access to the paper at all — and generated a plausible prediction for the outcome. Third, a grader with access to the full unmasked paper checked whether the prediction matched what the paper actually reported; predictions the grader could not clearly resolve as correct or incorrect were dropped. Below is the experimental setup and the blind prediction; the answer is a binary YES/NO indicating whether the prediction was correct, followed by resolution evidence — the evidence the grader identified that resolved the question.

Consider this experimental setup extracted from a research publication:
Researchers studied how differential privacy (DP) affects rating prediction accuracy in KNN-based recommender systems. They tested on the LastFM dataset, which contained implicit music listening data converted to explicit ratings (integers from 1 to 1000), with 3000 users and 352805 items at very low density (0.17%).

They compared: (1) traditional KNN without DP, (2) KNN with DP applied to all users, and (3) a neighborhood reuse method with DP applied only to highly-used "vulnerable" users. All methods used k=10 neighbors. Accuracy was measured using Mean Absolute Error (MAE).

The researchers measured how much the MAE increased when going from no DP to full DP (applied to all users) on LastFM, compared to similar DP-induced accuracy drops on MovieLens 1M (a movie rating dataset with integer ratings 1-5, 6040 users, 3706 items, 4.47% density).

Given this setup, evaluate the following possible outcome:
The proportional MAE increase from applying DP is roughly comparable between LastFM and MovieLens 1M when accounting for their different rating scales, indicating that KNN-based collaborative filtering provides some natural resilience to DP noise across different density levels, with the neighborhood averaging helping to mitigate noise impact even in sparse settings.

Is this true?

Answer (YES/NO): NO